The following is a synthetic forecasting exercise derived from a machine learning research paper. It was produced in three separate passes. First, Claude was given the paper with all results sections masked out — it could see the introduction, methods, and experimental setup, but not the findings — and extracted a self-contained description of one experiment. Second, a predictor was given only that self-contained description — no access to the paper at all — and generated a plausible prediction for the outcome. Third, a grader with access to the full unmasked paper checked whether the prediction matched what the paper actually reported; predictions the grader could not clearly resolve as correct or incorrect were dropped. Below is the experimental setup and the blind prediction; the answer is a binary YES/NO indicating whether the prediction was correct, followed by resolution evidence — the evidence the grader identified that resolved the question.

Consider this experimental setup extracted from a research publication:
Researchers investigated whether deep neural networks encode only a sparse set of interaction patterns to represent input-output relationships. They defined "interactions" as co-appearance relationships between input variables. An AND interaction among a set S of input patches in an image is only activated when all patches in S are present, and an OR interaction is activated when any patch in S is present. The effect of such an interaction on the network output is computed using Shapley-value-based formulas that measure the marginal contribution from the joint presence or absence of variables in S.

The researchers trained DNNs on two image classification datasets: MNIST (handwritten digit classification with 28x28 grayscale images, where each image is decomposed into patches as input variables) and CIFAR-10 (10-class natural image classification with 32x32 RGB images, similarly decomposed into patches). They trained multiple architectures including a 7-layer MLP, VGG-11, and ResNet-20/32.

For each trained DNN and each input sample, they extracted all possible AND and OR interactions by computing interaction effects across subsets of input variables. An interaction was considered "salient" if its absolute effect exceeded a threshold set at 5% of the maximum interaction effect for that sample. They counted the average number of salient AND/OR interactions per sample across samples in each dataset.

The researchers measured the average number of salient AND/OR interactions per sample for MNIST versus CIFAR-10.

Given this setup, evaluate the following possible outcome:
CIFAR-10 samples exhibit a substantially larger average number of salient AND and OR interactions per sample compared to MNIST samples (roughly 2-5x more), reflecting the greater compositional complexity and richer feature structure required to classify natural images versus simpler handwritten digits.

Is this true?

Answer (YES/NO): YES